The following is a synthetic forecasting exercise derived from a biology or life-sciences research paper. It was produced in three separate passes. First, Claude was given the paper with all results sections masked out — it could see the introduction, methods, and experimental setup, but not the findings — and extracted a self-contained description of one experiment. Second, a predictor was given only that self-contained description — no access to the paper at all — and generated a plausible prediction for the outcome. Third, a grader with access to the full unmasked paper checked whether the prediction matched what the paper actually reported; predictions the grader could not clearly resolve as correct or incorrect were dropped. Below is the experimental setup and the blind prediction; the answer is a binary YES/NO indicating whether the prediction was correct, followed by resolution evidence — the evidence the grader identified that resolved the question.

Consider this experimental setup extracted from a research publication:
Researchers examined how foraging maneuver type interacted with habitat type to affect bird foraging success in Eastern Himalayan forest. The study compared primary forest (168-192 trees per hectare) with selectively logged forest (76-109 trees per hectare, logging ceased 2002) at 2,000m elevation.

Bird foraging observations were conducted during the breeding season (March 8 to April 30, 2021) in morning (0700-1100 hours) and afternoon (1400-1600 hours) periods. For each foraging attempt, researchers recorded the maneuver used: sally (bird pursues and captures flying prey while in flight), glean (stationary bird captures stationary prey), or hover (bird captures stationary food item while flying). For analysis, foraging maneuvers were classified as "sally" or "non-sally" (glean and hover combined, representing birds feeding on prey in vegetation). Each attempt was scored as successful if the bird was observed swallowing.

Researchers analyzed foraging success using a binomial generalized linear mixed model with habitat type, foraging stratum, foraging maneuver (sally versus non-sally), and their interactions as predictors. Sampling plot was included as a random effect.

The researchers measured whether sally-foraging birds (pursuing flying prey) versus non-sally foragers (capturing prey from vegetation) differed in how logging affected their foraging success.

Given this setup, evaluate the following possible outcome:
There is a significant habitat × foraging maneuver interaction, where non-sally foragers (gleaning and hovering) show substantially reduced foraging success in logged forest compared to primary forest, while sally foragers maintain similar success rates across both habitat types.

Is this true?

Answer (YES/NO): NO